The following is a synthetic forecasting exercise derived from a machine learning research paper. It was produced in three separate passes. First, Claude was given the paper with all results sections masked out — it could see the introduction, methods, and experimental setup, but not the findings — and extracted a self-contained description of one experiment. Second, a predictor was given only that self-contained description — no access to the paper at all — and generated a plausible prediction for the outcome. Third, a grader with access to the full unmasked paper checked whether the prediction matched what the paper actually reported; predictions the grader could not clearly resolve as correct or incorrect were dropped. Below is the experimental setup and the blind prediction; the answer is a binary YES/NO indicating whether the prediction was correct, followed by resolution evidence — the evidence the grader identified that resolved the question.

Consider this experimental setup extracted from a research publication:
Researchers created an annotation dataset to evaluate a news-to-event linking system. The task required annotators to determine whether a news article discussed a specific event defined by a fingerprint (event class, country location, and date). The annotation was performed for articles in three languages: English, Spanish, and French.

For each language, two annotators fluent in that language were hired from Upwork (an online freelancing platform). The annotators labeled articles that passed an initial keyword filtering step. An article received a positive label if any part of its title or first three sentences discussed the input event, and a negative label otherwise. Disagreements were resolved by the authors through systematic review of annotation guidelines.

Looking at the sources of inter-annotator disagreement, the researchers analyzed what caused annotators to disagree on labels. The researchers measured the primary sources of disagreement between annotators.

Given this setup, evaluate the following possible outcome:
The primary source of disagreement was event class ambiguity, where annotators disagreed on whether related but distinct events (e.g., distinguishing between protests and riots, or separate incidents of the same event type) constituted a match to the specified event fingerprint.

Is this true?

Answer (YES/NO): NO